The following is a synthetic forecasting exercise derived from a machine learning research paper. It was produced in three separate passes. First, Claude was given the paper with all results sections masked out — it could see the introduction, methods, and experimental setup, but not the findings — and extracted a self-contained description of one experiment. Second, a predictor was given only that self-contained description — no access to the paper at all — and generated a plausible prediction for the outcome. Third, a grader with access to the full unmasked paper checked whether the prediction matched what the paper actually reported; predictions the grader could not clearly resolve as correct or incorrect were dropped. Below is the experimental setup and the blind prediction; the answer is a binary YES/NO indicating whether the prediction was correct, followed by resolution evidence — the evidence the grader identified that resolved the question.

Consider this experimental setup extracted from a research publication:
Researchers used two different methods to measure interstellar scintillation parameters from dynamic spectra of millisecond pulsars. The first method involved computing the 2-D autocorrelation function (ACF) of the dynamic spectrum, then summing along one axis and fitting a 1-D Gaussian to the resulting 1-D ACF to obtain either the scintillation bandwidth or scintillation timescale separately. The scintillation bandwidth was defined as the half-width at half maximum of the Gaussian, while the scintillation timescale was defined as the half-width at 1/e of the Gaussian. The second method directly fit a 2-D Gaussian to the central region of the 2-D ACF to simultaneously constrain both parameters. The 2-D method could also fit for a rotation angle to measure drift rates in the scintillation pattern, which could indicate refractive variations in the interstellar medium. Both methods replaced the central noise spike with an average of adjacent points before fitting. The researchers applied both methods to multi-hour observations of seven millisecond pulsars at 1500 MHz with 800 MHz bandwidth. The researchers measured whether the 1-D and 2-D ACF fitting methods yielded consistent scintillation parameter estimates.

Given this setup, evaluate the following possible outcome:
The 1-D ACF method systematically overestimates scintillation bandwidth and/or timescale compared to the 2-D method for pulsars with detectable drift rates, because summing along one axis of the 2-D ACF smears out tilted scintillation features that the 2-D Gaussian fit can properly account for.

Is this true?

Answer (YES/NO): NO